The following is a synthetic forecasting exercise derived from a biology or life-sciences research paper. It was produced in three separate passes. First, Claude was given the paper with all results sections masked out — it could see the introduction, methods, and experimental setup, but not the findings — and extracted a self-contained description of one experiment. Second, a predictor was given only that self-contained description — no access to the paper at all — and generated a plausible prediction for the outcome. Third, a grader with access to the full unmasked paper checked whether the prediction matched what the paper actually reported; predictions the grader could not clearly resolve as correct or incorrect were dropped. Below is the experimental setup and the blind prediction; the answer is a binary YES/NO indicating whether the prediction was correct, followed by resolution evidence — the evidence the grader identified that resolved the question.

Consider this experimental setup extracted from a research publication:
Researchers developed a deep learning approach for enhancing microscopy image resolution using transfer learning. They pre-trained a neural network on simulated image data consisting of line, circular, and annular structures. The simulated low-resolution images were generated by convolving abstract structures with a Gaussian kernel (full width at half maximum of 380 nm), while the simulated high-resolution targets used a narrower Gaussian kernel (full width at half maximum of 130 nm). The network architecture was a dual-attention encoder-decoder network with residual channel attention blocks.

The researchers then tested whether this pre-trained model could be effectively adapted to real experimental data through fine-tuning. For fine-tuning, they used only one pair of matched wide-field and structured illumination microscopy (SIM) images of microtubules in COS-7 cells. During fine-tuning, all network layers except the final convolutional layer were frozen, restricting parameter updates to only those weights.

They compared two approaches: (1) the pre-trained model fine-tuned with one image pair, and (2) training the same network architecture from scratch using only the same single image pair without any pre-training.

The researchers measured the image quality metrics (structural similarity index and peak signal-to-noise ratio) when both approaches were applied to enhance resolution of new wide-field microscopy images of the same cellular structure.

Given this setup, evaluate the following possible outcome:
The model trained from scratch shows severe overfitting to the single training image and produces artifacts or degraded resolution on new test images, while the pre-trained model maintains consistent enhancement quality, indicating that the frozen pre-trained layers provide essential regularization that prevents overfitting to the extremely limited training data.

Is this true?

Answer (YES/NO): NO